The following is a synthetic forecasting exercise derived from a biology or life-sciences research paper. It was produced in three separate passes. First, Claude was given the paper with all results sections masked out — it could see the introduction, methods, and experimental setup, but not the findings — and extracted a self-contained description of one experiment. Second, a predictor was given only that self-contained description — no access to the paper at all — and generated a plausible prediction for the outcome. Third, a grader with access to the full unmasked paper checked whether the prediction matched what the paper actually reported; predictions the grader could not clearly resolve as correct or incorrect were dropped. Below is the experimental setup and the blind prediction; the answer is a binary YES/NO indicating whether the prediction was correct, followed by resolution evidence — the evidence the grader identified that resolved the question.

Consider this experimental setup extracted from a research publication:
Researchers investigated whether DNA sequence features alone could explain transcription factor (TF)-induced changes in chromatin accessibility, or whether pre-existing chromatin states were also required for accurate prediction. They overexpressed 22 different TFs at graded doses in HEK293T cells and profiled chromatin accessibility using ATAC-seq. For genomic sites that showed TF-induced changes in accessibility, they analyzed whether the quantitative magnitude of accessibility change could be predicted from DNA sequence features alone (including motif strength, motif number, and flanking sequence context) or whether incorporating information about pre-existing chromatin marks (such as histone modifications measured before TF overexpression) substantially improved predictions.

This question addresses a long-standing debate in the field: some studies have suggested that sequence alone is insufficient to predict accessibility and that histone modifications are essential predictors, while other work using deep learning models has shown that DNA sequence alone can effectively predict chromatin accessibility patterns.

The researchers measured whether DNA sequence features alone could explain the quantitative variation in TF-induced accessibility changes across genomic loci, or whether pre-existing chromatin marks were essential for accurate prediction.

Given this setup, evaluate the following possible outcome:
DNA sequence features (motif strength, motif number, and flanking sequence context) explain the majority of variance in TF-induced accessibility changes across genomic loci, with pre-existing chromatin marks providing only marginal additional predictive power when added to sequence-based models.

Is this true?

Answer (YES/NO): YES